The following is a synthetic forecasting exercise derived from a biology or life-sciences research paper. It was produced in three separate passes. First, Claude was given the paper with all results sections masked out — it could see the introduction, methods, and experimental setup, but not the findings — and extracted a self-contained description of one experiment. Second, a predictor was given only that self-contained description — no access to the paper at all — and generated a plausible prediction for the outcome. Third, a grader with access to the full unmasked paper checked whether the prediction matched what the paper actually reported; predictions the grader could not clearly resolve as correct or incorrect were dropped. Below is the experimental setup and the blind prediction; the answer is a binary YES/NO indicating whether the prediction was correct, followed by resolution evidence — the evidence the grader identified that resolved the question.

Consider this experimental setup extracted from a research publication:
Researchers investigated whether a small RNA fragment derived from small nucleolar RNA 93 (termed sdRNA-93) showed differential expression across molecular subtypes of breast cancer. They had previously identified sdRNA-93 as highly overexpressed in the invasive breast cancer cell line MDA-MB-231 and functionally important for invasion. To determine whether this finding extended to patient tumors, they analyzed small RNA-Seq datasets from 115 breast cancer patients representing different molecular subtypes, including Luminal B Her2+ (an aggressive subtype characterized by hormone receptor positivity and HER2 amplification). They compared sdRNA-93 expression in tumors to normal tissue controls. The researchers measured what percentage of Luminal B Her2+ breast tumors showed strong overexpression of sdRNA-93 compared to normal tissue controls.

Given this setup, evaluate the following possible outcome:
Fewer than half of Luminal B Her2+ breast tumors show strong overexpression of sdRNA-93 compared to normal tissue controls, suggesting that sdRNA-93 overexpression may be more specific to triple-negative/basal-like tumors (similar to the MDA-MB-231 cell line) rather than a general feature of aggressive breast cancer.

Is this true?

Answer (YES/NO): NO